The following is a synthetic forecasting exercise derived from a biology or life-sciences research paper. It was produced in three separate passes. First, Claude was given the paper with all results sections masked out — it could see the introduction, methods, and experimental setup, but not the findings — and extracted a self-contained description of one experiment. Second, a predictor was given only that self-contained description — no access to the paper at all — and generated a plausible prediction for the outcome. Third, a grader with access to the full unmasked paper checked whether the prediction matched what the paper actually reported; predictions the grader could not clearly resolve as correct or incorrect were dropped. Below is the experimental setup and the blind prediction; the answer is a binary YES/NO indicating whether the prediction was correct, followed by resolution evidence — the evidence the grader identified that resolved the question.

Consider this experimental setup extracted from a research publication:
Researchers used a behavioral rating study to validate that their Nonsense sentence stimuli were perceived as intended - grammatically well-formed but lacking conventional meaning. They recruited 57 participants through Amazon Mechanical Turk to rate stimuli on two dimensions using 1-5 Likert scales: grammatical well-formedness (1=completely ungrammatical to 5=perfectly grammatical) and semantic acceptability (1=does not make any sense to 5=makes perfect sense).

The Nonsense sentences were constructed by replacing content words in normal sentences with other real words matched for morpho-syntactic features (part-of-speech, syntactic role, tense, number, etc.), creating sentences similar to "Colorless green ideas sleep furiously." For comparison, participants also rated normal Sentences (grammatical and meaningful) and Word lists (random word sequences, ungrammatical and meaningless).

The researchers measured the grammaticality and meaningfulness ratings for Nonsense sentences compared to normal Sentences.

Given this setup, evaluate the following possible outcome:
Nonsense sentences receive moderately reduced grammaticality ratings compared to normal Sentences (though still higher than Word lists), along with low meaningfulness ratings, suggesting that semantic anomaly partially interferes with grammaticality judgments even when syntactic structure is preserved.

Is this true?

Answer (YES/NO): YES